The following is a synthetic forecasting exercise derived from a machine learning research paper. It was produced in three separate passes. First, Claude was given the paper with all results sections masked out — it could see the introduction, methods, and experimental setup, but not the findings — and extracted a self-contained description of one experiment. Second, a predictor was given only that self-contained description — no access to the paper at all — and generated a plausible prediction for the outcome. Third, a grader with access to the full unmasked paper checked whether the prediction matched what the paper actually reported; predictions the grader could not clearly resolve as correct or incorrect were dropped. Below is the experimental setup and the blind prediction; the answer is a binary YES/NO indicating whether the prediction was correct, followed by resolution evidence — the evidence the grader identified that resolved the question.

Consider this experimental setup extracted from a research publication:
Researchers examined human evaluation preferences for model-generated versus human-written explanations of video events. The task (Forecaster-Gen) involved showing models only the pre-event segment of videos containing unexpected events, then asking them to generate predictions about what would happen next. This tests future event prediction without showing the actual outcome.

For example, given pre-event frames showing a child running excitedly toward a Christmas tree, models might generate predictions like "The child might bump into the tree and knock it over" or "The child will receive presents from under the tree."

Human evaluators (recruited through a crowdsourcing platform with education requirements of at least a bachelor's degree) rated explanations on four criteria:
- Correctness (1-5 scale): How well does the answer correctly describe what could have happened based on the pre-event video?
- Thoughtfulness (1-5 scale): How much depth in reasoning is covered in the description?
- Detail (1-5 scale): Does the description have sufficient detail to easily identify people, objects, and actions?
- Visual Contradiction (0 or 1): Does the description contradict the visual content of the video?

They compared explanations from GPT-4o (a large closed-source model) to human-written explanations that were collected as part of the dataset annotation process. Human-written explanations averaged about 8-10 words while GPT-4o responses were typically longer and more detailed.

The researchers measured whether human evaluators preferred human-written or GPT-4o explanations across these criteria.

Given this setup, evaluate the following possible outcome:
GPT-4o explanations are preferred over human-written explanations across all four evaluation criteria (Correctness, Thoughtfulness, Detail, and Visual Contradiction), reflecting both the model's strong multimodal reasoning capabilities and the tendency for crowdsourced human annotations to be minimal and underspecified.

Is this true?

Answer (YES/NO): NO